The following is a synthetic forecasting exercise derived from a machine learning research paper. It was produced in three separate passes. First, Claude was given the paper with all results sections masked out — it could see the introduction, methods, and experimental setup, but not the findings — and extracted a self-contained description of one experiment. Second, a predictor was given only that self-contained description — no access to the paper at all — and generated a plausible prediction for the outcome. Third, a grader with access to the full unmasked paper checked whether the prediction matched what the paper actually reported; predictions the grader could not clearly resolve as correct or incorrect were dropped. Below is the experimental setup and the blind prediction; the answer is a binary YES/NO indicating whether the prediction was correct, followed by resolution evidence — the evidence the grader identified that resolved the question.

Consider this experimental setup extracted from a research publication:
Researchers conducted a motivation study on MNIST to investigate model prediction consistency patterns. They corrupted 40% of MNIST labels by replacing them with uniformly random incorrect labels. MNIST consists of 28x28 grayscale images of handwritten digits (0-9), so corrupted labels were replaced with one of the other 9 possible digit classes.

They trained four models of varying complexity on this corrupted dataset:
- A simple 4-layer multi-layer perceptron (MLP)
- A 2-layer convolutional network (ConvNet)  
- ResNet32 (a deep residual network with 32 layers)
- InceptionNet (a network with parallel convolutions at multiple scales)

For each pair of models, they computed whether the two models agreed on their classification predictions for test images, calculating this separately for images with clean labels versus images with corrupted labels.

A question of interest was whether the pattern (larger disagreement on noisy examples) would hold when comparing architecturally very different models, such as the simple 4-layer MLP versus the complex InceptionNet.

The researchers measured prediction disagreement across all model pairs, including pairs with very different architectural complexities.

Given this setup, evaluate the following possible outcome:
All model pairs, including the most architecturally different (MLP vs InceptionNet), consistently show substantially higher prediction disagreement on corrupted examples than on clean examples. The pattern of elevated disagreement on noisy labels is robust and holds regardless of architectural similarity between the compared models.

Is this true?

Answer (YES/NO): YES